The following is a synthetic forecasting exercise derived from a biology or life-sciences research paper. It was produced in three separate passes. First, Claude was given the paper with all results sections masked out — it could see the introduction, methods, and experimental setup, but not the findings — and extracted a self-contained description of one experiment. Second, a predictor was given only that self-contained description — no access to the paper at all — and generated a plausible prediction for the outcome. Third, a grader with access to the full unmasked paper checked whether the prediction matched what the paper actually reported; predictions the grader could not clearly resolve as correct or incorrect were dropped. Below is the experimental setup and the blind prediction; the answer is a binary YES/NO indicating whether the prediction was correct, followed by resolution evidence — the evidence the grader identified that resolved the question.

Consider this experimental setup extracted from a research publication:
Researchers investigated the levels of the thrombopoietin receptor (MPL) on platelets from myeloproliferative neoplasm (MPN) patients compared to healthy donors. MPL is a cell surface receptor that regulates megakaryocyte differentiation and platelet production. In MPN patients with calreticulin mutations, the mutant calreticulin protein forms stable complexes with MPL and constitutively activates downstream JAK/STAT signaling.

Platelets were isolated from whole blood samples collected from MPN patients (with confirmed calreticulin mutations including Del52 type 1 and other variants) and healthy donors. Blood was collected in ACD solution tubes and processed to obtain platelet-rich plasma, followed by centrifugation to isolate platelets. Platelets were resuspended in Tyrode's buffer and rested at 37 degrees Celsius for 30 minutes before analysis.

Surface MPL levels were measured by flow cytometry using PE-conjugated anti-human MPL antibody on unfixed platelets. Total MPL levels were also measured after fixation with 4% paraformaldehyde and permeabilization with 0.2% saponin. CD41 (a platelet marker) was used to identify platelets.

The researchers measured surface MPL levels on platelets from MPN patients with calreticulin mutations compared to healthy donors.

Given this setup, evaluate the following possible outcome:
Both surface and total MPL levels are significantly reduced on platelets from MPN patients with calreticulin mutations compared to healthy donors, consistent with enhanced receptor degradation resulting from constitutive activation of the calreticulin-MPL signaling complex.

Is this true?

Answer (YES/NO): YES